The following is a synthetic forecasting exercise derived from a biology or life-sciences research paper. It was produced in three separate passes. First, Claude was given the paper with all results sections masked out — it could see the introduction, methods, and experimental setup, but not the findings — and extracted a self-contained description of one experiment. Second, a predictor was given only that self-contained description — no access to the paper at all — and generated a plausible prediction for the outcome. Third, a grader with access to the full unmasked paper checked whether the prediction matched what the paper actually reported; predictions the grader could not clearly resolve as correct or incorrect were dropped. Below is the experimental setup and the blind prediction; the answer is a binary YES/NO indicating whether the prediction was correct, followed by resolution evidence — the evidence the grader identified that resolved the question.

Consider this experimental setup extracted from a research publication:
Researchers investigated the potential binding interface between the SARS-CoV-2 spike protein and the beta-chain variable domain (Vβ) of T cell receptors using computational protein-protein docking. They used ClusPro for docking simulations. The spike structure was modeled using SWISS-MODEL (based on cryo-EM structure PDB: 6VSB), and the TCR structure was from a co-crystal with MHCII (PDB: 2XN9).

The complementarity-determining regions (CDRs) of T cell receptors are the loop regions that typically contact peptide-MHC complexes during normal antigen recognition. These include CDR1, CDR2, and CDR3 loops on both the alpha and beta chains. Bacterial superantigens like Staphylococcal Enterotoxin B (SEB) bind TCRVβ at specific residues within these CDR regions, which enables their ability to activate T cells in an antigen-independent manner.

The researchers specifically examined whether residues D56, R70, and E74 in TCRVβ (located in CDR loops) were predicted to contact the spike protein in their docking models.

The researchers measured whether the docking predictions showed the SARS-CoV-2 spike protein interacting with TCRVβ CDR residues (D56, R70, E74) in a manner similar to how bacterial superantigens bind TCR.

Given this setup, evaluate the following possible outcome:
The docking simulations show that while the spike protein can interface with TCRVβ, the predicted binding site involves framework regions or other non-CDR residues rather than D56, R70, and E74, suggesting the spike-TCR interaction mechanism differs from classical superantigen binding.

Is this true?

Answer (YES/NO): NO